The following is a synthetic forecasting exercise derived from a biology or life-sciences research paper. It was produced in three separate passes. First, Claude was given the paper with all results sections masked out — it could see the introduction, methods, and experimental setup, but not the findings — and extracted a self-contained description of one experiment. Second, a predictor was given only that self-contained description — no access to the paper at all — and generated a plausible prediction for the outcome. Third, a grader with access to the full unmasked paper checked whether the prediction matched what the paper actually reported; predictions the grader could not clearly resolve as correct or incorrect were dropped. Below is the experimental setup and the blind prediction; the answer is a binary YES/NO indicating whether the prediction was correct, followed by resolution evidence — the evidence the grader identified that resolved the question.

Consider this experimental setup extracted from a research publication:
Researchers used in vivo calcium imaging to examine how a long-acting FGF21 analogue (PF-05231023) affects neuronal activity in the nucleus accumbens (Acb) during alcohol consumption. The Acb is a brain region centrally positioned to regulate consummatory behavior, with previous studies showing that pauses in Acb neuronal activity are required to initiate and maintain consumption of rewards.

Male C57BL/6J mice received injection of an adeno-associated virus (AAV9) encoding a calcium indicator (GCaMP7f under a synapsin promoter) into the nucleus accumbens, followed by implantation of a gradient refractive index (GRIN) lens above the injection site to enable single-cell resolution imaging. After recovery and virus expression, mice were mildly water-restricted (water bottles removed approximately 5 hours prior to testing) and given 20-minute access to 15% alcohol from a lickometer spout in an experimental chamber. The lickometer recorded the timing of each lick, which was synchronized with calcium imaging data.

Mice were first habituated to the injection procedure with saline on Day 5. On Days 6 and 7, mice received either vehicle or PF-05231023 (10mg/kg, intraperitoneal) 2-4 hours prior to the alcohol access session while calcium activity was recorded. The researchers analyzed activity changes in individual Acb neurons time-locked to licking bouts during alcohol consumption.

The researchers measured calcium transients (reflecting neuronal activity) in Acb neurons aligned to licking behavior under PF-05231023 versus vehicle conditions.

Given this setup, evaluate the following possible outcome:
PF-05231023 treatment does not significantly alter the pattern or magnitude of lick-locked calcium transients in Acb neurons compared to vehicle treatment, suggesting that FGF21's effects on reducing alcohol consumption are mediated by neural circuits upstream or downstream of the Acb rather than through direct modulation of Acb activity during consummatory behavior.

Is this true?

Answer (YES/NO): NO